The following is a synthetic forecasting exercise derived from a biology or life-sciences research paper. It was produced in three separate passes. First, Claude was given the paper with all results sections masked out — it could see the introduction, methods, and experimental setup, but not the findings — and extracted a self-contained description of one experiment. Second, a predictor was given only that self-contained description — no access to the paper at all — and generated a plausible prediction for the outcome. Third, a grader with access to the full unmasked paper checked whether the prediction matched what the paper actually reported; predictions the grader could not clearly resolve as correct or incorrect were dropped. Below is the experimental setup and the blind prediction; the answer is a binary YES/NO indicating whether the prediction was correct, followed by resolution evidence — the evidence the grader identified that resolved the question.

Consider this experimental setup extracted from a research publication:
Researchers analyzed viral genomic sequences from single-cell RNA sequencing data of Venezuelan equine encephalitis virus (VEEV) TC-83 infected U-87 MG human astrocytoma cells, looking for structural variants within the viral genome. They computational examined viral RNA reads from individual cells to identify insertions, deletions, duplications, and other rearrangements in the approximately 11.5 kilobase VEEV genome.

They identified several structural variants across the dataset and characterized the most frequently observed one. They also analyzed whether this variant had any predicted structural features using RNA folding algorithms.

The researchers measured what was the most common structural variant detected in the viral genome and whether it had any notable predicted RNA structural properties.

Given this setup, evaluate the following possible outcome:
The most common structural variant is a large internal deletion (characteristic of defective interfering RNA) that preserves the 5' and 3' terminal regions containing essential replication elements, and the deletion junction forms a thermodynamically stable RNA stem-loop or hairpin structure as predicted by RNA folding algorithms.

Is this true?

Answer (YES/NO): NO